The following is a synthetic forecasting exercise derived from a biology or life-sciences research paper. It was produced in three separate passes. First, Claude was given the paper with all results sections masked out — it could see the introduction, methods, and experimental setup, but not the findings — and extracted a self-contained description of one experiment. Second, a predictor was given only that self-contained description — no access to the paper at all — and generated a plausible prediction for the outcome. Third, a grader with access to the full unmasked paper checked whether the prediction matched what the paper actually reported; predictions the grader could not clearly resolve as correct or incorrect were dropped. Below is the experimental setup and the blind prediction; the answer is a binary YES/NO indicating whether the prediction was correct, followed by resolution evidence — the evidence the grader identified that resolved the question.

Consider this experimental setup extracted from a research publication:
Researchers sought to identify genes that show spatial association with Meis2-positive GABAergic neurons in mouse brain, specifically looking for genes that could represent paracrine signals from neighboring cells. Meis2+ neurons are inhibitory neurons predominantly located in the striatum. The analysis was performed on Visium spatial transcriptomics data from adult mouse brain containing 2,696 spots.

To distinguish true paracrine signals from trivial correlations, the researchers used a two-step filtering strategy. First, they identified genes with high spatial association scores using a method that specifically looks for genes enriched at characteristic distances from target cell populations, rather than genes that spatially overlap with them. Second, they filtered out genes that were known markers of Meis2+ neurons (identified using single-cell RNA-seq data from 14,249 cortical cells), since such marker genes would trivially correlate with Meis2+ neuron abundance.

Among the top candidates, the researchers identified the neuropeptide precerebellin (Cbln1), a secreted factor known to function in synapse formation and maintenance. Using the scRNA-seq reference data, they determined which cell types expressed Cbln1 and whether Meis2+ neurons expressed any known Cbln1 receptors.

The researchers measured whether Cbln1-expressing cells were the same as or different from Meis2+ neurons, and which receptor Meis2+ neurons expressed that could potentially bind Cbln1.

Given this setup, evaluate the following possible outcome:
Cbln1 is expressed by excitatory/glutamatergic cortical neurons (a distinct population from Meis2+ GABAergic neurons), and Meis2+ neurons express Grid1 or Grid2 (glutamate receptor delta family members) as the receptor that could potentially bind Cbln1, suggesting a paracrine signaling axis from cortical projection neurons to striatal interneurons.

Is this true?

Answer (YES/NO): NO